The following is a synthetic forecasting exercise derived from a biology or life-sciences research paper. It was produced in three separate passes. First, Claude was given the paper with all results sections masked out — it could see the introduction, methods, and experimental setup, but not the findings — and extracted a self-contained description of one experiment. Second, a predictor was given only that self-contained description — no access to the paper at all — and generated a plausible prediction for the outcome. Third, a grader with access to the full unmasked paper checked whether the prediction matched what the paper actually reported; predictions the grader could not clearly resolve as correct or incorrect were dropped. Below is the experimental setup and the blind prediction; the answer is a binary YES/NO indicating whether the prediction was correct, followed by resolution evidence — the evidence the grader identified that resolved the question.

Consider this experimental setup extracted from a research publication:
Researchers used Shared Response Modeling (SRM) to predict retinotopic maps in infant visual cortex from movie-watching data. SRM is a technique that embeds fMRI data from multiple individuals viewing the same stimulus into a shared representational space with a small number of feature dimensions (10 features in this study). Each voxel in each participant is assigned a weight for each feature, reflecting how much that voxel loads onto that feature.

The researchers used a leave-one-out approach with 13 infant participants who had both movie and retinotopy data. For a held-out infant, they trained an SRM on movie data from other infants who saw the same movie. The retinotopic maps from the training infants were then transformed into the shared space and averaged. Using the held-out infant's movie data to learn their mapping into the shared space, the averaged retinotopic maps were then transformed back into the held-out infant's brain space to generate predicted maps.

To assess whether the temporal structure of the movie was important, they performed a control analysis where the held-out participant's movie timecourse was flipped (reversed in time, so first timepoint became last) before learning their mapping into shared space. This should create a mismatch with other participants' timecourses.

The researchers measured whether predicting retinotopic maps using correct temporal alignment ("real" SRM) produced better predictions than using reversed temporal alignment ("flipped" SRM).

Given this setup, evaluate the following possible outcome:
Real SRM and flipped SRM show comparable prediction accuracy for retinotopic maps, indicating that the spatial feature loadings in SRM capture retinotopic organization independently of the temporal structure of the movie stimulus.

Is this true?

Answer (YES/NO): NO